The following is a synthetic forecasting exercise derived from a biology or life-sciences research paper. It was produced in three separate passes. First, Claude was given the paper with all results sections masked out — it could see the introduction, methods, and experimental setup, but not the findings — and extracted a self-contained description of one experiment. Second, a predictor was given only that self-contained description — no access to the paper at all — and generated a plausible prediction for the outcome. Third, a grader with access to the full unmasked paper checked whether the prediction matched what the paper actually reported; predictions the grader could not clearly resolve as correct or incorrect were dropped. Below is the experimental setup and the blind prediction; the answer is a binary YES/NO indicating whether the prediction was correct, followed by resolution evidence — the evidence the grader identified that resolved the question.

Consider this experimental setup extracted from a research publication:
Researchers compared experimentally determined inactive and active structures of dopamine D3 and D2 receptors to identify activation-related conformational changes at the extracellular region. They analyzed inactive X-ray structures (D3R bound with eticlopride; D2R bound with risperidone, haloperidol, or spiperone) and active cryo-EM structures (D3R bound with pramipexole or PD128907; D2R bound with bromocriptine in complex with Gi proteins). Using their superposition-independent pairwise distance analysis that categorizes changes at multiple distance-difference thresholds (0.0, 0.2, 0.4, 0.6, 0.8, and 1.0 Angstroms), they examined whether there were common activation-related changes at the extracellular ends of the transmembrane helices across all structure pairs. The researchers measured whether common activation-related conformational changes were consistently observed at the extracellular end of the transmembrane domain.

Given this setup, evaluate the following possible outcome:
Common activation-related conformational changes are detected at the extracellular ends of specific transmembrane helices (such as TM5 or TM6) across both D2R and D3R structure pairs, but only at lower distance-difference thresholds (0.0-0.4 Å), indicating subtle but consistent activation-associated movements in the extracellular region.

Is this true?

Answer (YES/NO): NO